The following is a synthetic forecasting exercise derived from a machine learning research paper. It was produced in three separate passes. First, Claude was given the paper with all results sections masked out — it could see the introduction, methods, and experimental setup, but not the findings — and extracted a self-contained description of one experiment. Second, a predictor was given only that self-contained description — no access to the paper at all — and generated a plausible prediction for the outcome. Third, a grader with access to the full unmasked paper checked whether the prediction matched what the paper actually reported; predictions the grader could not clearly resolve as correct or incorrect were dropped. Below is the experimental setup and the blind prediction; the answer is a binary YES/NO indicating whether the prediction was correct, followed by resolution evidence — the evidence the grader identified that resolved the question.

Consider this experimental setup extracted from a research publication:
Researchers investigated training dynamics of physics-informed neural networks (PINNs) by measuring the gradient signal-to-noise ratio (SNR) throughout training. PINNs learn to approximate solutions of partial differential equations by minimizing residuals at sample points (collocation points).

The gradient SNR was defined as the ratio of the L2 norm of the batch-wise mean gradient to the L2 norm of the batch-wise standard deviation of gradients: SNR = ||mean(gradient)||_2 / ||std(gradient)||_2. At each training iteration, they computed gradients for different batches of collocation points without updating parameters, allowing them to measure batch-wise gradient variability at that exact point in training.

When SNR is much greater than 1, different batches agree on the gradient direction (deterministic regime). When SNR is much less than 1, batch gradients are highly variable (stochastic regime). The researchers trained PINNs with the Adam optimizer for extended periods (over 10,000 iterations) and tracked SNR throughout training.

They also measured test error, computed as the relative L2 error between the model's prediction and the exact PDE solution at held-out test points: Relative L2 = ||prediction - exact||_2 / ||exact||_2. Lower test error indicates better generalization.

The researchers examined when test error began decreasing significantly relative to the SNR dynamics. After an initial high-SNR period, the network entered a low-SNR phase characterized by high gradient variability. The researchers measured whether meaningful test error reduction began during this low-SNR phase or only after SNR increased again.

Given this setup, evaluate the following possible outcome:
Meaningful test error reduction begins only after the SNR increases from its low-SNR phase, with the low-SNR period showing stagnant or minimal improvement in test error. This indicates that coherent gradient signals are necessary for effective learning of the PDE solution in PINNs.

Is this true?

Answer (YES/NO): NO